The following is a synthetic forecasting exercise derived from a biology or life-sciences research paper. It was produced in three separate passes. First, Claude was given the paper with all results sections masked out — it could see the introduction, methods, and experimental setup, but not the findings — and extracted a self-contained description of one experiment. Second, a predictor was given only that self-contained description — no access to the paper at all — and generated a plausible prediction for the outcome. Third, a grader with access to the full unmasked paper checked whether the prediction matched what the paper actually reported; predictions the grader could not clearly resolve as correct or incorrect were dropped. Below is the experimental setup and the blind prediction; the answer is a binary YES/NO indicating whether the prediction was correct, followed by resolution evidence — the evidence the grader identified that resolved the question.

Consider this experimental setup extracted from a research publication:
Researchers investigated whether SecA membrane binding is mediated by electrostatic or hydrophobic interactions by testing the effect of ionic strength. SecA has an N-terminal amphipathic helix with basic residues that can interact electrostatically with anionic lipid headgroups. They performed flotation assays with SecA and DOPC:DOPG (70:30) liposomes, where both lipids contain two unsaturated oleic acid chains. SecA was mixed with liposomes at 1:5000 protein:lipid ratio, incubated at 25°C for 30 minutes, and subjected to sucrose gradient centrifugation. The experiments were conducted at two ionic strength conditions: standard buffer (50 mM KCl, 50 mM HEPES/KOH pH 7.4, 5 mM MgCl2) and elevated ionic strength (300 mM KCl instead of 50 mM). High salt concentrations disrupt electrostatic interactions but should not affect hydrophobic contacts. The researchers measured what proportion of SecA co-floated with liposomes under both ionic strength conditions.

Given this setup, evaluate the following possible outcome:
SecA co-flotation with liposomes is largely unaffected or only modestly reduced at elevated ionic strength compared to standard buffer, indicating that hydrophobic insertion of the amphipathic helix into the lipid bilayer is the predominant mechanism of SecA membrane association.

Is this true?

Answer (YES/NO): YES